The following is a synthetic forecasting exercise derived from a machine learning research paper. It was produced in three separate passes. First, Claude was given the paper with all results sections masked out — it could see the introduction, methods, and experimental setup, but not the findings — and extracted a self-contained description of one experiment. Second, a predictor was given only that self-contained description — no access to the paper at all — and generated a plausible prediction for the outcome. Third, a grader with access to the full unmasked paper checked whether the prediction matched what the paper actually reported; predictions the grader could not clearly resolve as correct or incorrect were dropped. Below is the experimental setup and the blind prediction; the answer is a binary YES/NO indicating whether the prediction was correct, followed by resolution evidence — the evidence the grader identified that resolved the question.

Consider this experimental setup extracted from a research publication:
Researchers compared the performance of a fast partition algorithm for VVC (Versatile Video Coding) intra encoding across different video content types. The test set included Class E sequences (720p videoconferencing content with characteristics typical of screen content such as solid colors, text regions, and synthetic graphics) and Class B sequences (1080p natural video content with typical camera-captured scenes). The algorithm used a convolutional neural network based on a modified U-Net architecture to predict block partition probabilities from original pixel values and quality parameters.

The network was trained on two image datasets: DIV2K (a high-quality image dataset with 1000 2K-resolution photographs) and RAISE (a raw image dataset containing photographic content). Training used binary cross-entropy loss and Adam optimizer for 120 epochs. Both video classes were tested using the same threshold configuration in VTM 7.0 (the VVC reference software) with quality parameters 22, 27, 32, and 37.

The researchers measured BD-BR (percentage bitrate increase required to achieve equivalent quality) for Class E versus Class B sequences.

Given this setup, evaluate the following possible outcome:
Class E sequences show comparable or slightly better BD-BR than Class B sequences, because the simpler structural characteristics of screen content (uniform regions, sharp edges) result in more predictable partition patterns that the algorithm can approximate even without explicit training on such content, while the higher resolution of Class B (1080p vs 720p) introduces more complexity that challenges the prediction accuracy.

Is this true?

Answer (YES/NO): NO